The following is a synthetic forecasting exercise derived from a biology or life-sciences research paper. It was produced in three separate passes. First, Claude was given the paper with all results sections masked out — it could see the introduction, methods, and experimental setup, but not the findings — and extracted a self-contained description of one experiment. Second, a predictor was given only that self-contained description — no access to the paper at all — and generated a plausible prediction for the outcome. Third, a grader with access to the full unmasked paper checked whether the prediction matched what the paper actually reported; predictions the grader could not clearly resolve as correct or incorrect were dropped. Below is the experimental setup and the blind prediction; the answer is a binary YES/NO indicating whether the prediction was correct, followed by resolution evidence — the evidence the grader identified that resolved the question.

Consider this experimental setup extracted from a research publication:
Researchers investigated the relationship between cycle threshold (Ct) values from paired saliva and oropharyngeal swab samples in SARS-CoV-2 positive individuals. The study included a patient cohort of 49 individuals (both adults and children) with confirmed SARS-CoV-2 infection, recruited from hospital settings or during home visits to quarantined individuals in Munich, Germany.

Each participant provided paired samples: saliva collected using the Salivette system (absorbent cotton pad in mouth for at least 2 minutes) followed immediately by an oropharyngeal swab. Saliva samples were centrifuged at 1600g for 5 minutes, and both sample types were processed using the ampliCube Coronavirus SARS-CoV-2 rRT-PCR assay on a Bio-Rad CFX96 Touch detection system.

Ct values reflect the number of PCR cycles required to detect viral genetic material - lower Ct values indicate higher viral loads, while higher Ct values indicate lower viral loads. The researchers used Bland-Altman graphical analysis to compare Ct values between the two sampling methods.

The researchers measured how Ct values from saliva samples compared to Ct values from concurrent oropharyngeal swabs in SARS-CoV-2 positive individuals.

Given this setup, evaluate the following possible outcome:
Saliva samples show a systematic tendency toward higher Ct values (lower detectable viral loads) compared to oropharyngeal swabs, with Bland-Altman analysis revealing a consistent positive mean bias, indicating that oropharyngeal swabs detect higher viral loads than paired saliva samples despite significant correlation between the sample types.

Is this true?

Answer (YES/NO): YES